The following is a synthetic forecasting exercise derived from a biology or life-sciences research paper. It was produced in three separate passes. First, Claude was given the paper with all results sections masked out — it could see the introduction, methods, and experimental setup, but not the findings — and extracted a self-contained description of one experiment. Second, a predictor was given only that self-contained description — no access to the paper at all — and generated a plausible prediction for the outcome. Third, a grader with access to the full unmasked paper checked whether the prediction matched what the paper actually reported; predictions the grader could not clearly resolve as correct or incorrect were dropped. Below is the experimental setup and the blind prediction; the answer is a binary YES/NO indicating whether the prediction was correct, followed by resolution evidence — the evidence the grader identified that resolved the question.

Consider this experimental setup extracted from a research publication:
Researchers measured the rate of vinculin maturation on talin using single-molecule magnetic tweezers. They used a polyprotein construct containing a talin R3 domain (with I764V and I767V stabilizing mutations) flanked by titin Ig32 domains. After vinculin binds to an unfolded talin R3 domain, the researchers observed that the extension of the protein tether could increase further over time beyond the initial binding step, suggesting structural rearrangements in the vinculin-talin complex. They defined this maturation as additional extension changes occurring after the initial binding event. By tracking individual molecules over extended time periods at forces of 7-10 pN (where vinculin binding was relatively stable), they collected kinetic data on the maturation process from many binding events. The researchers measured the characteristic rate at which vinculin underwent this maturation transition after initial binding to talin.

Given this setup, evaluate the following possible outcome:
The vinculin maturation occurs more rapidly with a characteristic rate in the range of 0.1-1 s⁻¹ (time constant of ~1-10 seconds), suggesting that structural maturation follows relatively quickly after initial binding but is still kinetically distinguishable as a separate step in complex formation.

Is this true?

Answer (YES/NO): NO